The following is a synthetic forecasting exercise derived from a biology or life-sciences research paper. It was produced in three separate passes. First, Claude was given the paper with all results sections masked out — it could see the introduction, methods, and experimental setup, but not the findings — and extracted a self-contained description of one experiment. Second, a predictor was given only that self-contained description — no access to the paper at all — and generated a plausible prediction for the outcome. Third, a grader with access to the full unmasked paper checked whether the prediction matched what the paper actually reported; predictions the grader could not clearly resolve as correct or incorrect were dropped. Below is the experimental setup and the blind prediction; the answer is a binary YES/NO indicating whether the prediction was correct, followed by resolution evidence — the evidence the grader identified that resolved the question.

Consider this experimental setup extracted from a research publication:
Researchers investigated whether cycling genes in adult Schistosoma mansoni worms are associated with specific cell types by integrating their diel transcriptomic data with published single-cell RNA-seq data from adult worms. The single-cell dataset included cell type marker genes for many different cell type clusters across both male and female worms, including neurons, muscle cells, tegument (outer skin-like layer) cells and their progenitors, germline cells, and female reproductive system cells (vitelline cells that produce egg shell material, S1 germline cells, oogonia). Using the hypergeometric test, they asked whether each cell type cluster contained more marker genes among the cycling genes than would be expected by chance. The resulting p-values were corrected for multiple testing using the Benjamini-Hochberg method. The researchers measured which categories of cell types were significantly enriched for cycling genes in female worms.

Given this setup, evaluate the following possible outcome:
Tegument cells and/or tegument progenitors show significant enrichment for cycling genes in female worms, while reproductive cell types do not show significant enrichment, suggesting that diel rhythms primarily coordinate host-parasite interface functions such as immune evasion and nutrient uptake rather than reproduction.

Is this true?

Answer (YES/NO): NO